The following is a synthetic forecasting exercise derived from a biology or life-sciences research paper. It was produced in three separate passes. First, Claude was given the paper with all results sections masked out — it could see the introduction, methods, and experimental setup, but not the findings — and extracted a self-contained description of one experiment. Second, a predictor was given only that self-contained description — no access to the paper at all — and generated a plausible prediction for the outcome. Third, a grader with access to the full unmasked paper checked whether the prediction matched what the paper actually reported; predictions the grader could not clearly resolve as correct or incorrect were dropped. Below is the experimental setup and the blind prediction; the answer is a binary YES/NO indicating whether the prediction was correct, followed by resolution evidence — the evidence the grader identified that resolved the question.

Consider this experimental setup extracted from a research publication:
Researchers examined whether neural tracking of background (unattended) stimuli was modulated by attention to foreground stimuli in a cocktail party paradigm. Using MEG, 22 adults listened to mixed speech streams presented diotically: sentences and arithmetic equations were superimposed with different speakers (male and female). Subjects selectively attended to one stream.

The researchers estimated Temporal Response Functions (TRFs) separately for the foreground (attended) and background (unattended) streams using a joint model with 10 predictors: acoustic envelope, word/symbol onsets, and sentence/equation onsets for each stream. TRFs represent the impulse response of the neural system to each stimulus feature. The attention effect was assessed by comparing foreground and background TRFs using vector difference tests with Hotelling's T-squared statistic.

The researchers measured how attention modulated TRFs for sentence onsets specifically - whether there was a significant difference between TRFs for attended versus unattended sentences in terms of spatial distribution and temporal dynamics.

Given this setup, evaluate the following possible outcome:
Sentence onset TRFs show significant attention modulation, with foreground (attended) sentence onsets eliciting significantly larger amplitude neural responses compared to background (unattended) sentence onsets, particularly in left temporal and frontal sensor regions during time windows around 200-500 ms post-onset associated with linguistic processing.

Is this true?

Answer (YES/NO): NO